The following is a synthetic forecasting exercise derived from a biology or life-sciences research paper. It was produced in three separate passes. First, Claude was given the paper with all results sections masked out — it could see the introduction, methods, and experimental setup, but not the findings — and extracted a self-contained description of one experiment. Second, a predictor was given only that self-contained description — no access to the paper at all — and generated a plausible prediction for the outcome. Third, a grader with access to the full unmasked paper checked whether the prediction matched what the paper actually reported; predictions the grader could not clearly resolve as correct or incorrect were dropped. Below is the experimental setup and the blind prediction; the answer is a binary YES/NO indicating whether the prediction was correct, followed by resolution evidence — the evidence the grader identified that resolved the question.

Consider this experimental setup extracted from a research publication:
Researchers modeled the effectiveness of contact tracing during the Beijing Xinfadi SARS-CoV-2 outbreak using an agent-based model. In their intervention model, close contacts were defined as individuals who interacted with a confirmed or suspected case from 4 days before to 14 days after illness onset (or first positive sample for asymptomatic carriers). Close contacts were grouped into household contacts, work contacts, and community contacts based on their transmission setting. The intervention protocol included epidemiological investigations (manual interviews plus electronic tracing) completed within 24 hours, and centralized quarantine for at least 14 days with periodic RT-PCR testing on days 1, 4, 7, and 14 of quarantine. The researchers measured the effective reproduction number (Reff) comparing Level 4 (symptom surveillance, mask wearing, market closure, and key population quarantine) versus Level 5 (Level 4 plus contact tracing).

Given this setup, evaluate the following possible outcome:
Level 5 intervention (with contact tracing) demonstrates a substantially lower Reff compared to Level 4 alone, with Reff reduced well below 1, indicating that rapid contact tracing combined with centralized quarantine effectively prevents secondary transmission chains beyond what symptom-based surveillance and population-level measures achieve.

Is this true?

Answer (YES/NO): NO